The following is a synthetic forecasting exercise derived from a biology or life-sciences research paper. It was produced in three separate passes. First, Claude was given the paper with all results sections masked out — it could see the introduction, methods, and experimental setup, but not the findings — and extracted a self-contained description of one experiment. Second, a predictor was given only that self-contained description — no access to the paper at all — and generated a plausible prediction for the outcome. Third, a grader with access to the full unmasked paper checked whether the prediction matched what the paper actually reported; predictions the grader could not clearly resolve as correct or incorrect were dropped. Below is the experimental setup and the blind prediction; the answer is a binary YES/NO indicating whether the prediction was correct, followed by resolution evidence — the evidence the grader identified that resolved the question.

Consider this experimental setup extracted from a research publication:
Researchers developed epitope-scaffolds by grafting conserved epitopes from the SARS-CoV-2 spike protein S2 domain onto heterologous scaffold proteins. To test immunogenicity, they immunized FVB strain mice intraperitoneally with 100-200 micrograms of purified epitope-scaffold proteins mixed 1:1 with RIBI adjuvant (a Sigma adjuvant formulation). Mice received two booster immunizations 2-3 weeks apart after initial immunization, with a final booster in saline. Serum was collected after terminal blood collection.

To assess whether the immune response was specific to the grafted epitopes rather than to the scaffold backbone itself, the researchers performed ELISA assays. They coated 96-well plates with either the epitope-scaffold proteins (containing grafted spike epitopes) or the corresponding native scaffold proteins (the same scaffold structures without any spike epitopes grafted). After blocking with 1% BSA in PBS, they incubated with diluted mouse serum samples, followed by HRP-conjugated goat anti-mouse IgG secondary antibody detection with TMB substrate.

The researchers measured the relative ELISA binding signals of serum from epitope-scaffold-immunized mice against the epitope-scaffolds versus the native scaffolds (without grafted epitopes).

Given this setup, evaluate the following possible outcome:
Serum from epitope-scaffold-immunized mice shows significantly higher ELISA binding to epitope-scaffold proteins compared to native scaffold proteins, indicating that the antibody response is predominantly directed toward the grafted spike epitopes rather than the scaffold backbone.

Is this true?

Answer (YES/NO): YES